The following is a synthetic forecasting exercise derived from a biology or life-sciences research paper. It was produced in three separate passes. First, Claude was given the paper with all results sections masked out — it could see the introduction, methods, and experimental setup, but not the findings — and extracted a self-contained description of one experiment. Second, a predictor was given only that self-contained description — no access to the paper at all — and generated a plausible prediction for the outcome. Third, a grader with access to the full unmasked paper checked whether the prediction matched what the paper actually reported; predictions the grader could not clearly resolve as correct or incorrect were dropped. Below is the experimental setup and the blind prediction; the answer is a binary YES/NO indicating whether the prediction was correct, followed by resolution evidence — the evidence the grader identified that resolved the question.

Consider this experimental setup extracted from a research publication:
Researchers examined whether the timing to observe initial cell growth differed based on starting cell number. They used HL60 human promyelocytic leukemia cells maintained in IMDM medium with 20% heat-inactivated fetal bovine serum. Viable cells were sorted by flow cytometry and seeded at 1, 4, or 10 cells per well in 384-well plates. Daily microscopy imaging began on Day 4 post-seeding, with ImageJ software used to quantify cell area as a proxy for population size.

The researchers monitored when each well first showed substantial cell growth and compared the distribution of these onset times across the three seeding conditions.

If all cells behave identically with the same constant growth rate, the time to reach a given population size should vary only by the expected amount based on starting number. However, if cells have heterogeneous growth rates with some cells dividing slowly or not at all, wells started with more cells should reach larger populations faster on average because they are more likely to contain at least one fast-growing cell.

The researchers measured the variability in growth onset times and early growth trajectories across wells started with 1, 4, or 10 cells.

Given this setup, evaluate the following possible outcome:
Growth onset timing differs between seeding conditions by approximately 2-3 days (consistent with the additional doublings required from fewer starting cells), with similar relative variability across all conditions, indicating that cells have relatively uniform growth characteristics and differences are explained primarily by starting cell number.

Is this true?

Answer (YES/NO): NO